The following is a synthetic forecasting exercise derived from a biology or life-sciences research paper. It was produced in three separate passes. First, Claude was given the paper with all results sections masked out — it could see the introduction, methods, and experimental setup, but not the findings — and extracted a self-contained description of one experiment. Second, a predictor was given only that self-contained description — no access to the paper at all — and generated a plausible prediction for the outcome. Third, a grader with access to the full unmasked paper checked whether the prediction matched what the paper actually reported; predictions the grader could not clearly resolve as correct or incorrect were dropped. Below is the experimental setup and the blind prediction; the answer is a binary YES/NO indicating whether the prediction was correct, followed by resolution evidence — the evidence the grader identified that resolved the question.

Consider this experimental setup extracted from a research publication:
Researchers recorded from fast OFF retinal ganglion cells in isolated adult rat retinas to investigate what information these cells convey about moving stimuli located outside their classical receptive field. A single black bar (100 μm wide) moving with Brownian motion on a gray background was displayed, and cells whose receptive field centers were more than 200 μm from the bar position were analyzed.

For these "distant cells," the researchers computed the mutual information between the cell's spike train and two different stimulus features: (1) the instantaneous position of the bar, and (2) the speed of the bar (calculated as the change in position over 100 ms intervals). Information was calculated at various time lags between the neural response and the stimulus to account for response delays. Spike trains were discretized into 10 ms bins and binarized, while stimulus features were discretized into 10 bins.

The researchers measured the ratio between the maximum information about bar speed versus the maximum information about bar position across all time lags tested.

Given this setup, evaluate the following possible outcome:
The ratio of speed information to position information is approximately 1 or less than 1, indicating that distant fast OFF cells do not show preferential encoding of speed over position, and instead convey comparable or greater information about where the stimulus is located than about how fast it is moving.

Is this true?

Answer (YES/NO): NO